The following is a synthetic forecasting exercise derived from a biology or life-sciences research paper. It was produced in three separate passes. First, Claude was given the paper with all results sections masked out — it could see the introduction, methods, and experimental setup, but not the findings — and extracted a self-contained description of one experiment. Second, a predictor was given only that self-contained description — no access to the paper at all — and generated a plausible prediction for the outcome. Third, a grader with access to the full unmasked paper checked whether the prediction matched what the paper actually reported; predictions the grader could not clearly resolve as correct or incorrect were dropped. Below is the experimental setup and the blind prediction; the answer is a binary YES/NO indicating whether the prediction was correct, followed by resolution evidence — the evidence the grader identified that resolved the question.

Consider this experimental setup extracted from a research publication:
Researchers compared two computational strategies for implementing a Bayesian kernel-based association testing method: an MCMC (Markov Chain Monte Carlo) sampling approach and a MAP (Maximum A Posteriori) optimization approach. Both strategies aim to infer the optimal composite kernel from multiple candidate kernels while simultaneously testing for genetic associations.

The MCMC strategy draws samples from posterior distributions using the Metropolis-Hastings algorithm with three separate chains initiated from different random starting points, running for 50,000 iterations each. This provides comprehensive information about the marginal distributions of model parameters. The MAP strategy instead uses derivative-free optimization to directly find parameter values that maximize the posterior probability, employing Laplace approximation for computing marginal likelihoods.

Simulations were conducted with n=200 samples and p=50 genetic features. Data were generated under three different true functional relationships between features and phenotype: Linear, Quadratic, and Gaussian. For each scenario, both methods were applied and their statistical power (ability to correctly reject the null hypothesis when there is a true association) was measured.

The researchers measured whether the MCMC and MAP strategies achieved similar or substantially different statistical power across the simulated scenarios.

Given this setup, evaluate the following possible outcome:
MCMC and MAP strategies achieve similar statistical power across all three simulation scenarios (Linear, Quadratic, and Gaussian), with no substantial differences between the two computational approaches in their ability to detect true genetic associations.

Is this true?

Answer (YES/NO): YES